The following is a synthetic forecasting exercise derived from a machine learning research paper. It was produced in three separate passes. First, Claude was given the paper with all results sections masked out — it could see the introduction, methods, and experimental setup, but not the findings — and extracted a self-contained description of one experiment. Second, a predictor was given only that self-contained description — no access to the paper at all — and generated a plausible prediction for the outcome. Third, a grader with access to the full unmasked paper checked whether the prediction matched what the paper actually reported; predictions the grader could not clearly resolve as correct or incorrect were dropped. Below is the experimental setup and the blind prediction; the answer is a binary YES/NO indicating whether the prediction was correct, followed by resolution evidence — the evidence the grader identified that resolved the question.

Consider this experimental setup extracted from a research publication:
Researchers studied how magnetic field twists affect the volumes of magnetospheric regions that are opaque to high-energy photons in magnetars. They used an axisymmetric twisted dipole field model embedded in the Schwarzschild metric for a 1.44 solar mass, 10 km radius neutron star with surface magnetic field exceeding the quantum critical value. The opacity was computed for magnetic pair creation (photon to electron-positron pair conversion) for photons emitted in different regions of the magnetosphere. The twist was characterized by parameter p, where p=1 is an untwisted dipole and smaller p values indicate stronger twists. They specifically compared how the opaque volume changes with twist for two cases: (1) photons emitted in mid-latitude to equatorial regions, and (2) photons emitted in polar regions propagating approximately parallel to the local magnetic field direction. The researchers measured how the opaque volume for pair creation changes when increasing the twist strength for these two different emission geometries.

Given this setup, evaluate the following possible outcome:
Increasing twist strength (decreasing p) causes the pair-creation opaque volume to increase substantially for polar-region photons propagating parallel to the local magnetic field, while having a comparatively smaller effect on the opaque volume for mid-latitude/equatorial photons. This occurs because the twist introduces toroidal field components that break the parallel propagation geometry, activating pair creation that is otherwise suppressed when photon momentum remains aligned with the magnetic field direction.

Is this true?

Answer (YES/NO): NO